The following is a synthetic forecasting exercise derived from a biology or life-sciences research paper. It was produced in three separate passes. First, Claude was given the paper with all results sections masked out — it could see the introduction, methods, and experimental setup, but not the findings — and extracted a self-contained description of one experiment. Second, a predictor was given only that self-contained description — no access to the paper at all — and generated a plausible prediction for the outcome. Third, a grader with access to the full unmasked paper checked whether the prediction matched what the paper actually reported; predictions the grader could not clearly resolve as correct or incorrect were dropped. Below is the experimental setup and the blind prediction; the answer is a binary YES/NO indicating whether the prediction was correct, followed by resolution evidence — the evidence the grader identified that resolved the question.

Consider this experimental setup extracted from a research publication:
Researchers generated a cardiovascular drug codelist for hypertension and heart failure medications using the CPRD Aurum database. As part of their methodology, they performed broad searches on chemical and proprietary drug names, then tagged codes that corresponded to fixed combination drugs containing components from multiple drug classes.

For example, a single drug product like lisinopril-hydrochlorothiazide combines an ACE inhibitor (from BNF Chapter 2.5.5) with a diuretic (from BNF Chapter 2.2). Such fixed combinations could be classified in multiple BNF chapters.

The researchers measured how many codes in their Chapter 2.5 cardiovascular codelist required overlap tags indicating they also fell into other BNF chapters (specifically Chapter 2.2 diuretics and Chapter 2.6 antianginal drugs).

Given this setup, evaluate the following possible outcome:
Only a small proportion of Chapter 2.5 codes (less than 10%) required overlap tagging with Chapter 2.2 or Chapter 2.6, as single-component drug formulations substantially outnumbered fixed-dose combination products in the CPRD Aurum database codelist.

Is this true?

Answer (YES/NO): NO